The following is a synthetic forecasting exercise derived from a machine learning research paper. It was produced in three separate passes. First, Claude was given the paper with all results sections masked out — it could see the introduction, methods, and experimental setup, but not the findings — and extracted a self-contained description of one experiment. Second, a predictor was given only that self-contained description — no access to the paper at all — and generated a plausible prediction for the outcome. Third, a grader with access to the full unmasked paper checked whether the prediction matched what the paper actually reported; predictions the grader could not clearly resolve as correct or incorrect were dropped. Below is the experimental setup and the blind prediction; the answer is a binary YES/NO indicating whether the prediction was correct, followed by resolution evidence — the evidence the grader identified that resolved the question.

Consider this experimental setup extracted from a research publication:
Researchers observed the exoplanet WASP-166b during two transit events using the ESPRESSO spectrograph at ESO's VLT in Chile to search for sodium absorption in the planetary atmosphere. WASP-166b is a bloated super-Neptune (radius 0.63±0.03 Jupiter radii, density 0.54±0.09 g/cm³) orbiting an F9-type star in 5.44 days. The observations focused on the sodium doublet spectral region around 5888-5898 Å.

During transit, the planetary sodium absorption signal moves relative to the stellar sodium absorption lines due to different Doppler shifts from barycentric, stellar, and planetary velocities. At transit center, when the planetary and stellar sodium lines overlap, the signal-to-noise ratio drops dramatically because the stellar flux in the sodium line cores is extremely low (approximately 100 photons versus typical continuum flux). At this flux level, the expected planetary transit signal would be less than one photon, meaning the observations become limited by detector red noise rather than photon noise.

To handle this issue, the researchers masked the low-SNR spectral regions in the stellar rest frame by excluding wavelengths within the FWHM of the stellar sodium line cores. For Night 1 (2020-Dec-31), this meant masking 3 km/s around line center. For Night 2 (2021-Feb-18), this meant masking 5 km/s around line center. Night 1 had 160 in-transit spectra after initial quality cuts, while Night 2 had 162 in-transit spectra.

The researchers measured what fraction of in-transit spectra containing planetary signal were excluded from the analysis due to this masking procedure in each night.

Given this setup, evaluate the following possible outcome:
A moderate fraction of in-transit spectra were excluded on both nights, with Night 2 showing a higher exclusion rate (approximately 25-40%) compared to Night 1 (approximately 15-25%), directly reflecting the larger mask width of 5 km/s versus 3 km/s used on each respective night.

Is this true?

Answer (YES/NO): NO